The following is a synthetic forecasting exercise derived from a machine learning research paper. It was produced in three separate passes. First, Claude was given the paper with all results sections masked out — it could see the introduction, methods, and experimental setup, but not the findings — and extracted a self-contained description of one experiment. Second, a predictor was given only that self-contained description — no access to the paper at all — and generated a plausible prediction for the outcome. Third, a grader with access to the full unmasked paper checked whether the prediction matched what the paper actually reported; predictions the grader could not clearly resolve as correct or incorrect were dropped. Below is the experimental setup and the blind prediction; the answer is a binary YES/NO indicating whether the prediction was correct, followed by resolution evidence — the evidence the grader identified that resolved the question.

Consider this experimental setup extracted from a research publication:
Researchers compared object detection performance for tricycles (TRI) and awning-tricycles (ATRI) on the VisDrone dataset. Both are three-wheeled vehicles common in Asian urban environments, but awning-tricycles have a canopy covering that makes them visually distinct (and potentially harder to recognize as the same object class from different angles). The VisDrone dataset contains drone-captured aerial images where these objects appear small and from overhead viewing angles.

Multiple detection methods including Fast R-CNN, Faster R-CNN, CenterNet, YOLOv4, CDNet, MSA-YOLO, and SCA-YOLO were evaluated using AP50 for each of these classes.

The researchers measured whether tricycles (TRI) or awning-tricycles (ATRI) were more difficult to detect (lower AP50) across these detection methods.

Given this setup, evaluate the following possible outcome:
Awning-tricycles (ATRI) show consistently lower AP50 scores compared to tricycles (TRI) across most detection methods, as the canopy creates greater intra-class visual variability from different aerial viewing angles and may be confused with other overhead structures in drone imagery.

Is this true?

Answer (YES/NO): YES